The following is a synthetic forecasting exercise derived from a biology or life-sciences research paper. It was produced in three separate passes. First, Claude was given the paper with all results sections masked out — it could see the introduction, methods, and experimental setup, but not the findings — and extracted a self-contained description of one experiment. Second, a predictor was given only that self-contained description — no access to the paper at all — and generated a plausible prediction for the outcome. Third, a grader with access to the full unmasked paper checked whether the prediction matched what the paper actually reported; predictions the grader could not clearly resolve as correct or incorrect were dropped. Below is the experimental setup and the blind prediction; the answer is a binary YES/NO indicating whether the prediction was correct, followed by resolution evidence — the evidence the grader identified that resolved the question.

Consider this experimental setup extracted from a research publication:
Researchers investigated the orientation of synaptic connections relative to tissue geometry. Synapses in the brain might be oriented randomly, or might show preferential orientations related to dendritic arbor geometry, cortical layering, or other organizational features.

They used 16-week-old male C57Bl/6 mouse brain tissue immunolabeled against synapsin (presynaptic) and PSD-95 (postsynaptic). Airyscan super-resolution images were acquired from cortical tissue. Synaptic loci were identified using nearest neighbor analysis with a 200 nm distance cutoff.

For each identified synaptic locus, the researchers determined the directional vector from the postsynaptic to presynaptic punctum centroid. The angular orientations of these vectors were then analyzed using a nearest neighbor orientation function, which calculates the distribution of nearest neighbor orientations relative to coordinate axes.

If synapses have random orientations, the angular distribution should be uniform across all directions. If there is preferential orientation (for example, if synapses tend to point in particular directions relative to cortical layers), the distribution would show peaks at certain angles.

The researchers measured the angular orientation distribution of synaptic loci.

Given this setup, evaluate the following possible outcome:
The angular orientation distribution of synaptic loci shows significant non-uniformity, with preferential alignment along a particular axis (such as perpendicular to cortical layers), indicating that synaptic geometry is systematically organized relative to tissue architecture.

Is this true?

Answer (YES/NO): NO